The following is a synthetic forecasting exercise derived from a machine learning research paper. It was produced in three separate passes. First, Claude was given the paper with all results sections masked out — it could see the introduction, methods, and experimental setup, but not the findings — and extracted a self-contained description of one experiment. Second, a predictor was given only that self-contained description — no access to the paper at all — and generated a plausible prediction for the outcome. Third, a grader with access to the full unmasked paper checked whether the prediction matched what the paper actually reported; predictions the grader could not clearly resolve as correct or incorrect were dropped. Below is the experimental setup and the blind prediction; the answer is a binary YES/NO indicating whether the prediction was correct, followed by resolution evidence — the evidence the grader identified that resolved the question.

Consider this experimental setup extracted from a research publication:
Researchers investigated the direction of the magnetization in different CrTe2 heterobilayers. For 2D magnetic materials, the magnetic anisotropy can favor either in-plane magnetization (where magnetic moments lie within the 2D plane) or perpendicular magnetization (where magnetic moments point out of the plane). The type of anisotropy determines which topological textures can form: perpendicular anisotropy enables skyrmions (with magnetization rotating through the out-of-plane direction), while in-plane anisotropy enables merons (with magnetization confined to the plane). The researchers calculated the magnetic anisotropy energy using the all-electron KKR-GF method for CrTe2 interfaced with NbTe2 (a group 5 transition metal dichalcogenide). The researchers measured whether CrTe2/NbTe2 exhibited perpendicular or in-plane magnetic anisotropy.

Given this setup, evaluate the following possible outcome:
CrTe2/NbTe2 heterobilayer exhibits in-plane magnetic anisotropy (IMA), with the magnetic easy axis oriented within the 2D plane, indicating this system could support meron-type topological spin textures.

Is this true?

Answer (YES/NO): YES